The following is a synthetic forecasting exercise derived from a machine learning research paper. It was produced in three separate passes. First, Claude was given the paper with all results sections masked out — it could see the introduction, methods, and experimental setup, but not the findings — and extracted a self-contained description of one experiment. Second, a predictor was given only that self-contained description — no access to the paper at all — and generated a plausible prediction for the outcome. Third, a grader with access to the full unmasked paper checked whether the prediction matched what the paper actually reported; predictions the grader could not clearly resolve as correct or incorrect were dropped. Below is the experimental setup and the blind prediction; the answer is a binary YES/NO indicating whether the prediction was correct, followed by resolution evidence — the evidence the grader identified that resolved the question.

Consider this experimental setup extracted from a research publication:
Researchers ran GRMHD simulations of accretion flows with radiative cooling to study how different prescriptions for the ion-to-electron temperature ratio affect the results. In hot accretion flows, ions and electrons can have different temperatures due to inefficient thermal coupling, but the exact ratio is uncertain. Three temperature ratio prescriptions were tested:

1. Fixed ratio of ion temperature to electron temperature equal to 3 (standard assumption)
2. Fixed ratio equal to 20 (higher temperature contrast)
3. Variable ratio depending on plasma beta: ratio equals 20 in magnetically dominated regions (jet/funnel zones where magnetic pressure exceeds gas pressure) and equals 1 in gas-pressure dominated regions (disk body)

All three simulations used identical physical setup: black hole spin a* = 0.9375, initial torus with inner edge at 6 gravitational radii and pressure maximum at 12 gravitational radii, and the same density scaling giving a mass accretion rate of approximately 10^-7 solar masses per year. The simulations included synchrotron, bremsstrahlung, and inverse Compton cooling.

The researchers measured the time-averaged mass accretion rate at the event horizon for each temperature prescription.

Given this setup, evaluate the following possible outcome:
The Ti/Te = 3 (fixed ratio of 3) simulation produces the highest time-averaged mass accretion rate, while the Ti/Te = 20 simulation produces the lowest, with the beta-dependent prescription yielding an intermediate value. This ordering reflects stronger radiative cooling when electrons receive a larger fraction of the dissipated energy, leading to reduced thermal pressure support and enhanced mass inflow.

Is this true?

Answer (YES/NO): NO